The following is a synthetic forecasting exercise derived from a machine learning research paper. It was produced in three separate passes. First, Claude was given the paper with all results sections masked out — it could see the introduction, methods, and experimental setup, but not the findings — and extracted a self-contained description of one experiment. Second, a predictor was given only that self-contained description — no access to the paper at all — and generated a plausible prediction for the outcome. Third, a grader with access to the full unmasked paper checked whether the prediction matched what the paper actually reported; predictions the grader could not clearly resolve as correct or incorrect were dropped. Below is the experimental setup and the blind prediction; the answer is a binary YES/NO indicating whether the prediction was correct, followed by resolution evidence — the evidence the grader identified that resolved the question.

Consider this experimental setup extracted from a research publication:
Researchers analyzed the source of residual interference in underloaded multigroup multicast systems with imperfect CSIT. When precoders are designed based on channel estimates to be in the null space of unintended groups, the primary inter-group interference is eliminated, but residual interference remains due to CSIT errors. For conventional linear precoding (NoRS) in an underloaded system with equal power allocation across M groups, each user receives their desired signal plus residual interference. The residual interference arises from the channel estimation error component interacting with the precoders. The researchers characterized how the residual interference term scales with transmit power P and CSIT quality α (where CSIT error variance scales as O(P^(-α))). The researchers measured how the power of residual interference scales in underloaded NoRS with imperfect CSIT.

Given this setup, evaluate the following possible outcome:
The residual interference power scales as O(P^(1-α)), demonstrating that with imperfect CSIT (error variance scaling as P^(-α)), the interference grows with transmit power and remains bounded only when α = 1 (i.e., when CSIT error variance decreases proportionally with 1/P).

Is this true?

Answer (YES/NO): YES